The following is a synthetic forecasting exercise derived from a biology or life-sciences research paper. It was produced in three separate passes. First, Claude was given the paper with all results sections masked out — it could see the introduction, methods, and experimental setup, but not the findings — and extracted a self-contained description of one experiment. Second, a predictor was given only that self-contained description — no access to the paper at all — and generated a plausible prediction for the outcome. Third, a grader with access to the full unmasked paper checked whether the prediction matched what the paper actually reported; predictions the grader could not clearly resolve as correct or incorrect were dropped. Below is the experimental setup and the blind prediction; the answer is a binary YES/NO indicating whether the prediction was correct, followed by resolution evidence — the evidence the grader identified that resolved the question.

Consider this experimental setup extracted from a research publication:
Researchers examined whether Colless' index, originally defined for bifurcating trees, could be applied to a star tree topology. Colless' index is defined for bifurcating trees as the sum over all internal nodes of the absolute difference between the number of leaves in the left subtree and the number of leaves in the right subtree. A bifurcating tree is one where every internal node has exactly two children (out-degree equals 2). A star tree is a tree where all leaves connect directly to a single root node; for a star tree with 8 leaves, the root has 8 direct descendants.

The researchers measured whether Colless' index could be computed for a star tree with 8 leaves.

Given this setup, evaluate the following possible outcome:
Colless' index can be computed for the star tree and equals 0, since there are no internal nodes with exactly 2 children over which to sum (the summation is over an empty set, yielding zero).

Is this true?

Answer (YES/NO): NO